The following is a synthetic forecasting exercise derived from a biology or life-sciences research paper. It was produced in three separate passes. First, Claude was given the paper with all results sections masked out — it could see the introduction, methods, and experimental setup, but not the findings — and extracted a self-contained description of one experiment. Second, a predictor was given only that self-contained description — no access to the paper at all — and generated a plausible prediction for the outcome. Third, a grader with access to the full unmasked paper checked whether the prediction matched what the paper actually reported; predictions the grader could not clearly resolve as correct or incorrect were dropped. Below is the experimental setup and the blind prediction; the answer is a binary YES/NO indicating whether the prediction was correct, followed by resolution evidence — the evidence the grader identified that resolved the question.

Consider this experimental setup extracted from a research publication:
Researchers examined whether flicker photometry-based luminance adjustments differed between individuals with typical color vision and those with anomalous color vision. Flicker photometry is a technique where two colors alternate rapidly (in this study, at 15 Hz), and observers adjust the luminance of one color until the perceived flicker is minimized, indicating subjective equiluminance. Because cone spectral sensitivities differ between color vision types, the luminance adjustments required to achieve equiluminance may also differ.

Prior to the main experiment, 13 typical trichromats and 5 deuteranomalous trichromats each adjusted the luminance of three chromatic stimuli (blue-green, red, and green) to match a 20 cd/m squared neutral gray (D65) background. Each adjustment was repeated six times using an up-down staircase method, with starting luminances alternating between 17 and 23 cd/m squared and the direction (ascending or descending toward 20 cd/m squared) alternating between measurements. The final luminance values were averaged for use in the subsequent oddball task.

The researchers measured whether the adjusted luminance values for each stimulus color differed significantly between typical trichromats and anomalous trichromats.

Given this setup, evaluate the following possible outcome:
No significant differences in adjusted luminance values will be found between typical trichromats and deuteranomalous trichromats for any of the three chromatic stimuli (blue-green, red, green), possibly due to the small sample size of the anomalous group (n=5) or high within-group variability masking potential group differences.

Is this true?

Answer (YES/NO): NO